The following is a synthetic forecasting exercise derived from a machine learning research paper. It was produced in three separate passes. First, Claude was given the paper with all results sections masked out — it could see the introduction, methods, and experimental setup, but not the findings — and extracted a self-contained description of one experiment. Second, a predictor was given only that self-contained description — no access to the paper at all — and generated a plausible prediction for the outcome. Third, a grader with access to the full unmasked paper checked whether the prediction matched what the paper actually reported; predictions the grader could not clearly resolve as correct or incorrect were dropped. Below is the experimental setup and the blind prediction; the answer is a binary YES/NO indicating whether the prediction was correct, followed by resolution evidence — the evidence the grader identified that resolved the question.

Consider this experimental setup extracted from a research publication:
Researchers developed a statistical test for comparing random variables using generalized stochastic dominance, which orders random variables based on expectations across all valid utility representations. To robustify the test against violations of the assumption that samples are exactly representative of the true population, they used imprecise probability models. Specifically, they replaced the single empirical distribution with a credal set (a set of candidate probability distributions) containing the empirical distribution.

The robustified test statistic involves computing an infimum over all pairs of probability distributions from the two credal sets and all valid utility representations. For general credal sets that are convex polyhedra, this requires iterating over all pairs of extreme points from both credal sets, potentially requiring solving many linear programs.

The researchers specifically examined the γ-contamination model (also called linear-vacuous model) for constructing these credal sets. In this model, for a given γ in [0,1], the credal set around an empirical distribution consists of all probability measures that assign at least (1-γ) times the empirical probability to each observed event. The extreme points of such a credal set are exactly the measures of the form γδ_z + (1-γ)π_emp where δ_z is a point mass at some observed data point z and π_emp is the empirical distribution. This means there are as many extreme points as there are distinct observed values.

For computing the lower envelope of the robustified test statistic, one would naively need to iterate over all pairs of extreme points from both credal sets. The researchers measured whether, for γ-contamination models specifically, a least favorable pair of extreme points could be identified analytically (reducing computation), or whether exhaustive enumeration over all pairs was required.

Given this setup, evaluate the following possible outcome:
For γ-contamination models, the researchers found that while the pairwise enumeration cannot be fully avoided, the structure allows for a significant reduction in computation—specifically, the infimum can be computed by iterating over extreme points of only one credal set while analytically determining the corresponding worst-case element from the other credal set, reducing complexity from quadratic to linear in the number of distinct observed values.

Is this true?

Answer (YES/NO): NO